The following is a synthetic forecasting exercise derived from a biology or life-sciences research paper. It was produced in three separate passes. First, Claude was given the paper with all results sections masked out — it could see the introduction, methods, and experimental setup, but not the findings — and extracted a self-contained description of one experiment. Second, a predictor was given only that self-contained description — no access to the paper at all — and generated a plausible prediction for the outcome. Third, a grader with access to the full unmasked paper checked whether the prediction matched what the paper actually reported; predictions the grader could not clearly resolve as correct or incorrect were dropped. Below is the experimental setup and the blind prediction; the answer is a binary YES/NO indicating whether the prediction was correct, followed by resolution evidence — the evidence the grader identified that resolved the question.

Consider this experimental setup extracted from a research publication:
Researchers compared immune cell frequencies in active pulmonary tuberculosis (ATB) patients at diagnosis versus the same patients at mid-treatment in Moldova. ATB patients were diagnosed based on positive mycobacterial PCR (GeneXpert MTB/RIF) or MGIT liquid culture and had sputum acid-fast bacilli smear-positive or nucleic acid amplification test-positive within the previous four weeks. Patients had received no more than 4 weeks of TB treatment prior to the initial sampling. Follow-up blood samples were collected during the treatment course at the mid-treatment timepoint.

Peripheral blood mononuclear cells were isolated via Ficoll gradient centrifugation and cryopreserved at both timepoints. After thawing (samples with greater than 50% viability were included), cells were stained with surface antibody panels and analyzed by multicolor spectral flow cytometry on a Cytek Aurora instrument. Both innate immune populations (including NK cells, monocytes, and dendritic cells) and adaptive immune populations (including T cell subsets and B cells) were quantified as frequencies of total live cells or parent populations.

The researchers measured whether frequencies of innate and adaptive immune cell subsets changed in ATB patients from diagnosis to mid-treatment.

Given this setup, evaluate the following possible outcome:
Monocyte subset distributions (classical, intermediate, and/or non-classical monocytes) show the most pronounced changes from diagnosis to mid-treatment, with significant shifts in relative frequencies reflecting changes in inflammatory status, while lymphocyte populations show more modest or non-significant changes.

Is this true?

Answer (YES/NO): NO